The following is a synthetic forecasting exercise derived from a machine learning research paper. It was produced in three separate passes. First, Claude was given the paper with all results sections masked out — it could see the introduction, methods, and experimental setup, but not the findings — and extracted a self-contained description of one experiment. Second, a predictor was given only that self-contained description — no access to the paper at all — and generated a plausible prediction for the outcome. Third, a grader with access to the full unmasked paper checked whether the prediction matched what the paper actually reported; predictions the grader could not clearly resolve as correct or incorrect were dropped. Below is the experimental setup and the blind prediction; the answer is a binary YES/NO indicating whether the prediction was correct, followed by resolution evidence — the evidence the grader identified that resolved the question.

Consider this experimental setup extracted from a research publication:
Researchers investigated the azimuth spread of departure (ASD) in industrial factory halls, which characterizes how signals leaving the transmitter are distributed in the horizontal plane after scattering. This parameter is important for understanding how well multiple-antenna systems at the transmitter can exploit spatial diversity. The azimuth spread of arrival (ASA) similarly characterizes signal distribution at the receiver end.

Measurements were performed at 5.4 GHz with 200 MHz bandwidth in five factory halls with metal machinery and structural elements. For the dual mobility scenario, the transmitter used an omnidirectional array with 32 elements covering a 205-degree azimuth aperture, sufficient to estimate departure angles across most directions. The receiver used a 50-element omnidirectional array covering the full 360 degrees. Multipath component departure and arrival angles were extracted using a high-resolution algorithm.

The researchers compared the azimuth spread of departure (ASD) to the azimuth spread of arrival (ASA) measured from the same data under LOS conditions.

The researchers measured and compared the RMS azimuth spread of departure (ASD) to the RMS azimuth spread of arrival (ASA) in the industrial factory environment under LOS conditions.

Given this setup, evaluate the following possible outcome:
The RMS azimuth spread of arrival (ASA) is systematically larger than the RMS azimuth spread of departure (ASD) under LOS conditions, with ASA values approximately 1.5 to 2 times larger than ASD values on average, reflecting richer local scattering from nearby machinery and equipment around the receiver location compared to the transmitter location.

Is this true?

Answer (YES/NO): NO